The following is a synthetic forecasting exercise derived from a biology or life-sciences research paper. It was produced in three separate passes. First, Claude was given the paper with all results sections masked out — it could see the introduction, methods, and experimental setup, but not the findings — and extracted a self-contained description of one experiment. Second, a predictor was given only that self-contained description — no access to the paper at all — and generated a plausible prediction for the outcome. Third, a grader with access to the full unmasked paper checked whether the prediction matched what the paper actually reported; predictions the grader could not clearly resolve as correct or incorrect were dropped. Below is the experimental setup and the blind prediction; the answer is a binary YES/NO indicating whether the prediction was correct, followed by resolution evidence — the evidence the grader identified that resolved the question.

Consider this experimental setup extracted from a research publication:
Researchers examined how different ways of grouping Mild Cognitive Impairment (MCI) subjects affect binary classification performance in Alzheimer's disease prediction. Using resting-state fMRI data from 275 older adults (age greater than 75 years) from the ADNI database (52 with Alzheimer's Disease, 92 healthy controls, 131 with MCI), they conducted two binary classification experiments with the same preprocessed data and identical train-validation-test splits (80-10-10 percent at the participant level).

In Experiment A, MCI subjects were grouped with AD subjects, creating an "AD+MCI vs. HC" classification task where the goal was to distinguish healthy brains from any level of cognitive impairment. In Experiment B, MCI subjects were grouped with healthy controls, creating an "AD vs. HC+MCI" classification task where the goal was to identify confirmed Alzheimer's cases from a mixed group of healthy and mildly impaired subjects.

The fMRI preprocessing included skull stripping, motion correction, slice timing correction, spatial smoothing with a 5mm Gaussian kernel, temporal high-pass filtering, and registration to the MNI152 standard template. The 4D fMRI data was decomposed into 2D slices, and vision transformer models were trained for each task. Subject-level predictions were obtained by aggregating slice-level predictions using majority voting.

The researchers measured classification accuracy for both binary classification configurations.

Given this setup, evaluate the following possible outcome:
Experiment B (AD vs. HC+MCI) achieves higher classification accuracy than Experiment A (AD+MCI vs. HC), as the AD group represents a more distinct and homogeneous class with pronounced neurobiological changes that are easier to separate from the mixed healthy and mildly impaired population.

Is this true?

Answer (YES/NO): YES